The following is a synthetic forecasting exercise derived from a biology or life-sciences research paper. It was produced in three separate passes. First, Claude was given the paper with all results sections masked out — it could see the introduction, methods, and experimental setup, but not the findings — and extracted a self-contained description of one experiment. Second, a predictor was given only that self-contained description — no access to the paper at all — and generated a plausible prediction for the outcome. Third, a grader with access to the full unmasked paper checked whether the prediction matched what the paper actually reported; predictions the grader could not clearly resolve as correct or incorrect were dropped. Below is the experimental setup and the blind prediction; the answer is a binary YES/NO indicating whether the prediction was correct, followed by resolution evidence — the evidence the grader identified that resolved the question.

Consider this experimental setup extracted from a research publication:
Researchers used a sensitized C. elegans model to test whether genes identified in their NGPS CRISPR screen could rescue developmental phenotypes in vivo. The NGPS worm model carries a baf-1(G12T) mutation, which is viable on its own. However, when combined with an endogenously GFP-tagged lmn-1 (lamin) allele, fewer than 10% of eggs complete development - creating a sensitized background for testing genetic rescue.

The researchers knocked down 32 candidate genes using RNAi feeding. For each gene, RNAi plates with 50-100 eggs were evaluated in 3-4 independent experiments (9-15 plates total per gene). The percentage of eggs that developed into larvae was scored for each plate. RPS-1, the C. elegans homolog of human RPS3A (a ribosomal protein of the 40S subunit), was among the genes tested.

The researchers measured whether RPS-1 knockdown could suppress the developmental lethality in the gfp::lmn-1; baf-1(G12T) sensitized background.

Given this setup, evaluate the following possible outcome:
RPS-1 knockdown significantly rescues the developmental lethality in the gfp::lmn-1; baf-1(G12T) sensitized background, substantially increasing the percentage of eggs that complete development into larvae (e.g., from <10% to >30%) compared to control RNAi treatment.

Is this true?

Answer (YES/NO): YES